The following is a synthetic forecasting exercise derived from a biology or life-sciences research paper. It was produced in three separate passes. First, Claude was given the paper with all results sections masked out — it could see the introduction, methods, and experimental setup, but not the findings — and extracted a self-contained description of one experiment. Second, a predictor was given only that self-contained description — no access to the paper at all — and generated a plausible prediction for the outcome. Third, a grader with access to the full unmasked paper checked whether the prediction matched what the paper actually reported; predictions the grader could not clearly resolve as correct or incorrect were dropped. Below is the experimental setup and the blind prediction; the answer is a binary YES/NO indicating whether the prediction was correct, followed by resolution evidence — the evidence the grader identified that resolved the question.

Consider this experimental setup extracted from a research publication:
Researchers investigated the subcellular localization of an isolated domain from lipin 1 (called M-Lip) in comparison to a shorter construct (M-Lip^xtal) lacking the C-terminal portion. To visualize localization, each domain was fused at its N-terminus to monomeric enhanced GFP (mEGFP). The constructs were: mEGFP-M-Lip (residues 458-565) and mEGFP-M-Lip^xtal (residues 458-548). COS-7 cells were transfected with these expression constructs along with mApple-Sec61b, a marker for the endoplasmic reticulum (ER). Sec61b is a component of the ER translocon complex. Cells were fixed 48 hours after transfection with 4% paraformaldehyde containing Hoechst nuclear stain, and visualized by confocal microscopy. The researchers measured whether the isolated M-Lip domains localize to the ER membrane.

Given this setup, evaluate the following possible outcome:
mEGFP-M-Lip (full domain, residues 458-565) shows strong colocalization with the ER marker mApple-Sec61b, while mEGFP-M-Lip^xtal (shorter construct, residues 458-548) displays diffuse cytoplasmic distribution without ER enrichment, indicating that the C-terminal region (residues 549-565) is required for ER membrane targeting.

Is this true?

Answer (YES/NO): NO